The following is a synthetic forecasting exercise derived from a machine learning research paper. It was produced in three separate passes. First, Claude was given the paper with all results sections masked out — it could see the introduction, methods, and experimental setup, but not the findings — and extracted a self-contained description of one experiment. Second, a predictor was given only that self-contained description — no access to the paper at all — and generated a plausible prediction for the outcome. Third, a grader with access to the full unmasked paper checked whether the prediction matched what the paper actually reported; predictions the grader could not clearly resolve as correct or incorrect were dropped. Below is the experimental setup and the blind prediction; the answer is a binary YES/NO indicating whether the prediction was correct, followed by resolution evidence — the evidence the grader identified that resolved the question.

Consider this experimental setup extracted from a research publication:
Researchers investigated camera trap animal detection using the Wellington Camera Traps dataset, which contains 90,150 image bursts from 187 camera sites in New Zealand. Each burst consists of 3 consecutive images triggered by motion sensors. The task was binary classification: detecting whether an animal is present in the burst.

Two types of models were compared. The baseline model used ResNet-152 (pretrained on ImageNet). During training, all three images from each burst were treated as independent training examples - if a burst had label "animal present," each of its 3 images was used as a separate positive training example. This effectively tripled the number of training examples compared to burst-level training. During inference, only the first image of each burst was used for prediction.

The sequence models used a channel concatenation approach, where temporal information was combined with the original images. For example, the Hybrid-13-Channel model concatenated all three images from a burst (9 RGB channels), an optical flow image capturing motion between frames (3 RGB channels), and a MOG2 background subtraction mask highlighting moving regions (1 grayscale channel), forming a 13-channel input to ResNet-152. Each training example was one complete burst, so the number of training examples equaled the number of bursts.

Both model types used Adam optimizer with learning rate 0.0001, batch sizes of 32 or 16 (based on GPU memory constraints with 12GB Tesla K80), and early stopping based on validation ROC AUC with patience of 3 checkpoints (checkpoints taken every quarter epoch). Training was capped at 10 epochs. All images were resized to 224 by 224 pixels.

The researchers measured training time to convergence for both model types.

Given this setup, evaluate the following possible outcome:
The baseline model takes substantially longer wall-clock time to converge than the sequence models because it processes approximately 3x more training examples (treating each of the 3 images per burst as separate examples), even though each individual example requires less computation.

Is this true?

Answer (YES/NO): YES